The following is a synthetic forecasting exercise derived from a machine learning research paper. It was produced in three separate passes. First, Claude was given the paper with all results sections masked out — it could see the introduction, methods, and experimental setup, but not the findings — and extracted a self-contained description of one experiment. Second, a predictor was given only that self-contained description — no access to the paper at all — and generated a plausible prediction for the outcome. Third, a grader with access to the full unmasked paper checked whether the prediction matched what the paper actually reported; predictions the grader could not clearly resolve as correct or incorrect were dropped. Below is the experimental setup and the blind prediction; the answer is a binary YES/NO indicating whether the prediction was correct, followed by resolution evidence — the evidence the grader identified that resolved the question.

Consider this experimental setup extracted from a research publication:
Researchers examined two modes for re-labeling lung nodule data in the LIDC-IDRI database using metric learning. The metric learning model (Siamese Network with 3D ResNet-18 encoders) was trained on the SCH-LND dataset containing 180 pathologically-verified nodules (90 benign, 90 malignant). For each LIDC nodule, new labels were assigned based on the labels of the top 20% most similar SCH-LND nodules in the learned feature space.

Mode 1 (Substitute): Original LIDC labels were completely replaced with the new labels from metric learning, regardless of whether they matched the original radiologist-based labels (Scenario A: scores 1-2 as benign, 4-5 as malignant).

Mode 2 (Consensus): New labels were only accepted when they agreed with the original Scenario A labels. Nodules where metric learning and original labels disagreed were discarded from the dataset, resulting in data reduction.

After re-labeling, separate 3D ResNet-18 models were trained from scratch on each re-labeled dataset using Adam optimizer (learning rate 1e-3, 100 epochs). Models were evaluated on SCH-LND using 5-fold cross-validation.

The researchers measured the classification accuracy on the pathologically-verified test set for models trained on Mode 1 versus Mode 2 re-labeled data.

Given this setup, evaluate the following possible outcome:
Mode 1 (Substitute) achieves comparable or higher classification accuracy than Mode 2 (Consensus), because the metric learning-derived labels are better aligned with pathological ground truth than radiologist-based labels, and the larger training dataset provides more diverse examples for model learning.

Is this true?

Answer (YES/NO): YES